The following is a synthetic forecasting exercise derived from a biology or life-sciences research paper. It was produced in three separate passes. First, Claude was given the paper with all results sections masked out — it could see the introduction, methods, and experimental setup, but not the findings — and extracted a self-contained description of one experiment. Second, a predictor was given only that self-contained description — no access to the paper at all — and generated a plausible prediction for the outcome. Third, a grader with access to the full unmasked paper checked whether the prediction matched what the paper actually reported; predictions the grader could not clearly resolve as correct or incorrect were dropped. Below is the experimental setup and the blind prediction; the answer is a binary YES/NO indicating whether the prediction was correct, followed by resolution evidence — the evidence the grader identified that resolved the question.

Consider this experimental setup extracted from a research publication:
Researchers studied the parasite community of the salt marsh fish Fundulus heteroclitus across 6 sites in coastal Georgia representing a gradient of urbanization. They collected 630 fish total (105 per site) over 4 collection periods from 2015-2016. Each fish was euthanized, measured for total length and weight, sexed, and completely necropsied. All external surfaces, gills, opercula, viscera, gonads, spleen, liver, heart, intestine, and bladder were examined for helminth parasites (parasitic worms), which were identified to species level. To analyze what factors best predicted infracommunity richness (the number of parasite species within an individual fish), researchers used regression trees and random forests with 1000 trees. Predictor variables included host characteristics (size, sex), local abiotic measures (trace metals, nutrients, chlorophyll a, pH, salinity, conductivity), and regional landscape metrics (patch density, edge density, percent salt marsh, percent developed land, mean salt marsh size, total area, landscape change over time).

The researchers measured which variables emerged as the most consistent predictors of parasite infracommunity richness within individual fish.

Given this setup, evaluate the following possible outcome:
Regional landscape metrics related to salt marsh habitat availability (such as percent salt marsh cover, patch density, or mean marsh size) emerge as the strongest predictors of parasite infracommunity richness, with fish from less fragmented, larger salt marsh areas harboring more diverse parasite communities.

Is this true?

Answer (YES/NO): NO